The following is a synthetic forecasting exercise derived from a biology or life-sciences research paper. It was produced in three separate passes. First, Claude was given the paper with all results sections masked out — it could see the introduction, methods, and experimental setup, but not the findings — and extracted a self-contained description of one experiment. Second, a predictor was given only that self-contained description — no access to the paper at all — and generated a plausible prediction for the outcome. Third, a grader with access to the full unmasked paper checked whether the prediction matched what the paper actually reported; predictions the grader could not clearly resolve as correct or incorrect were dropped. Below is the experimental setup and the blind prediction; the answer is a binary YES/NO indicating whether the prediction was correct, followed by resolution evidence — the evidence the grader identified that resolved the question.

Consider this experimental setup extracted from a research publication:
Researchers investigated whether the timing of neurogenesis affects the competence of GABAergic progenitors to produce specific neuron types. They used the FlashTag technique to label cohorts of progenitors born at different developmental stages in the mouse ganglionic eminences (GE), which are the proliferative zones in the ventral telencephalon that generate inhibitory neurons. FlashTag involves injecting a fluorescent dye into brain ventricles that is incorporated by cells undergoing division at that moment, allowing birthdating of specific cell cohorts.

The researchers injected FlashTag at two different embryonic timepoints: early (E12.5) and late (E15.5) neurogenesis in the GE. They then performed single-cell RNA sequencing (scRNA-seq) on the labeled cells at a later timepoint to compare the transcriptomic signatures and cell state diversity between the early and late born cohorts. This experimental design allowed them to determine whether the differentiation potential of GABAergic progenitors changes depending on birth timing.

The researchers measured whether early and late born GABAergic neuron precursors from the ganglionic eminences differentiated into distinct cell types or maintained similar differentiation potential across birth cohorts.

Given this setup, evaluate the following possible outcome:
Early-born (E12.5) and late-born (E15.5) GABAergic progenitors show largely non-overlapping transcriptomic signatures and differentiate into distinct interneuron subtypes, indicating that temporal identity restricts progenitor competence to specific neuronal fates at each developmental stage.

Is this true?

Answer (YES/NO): NO